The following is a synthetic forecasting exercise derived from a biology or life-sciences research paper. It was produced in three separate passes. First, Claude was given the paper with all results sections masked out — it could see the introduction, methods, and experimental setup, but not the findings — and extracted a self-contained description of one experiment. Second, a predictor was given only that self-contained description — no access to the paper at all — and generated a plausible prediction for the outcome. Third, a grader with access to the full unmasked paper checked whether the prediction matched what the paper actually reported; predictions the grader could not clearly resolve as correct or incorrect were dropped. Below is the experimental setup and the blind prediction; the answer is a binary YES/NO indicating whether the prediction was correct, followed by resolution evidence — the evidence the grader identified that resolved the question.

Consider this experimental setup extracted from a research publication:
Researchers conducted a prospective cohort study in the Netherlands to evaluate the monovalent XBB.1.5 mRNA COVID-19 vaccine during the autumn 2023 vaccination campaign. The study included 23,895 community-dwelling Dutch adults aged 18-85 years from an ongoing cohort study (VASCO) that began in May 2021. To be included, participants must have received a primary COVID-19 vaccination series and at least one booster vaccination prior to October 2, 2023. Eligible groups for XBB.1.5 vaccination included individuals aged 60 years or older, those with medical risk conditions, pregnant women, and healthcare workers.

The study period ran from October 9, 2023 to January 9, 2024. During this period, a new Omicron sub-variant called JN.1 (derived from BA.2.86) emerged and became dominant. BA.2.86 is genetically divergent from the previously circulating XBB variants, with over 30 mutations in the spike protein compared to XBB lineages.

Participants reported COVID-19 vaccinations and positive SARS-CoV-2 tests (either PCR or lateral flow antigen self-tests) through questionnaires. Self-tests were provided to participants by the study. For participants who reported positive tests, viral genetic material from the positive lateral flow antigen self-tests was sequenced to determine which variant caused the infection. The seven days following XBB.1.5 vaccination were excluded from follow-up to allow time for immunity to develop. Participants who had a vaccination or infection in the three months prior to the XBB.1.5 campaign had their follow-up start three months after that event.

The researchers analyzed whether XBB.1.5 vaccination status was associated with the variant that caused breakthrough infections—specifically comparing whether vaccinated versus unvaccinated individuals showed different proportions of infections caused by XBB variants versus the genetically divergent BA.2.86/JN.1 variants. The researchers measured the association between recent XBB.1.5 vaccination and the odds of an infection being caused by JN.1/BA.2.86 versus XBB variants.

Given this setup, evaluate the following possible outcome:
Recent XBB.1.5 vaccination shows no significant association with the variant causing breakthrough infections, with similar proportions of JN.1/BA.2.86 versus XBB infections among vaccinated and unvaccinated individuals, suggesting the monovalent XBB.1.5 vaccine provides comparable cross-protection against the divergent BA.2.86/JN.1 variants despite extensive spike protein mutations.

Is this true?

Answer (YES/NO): NO